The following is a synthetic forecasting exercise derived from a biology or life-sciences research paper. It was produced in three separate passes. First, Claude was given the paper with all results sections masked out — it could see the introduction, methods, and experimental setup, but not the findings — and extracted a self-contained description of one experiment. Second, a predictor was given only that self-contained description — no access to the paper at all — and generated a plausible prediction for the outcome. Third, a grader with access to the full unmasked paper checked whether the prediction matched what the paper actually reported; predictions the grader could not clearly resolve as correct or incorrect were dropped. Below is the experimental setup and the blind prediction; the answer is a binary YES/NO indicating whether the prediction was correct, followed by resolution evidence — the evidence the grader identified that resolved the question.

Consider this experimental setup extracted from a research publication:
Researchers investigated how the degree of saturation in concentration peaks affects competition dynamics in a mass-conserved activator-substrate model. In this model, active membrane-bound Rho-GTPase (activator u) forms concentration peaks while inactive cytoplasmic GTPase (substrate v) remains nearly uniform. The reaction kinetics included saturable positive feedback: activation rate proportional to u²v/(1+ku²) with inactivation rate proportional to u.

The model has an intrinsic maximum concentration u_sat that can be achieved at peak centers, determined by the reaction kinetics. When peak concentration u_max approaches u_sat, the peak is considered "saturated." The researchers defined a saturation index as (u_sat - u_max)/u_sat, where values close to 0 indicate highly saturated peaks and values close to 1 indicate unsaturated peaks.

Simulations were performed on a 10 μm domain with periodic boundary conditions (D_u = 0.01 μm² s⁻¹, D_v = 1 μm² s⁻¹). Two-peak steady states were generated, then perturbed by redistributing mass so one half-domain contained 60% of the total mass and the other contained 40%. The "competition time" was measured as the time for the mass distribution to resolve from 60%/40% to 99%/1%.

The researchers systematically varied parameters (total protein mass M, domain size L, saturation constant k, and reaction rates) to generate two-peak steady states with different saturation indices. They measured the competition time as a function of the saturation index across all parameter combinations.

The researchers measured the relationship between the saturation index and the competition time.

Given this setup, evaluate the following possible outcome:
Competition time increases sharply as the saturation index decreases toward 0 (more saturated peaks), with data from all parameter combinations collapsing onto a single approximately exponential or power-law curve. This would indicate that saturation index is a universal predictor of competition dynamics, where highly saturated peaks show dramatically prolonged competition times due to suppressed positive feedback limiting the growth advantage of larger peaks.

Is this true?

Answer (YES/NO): YES